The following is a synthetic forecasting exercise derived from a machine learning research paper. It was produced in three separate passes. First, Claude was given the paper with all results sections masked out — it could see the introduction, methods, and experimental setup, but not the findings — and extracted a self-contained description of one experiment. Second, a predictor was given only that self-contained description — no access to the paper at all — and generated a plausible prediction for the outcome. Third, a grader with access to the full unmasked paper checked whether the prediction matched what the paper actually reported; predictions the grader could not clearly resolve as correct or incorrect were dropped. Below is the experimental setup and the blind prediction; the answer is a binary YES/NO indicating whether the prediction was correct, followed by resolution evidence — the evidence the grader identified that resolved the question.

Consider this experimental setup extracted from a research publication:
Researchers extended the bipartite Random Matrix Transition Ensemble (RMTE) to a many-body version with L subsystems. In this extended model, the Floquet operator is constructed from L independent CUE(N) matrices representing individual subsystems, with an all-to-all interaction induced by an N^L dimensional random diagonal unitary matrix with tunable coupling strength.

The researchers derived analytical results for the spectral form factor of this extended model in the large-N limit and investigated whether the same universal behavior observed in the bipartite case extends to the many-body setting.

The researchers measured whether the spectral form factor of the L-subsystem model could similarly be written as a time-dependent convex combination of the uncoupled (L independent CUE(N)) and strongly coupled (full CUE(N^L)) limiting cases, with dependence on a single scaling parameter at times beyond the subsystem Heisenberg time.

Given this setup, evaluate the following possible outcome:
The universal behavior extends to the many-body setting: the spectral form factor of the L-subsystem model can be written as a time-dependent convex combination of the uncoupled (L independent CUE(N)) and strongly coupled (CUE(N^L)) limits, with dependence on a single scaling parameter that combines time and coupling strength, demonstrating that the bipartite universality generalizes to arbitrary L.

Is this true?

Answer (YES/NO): YES